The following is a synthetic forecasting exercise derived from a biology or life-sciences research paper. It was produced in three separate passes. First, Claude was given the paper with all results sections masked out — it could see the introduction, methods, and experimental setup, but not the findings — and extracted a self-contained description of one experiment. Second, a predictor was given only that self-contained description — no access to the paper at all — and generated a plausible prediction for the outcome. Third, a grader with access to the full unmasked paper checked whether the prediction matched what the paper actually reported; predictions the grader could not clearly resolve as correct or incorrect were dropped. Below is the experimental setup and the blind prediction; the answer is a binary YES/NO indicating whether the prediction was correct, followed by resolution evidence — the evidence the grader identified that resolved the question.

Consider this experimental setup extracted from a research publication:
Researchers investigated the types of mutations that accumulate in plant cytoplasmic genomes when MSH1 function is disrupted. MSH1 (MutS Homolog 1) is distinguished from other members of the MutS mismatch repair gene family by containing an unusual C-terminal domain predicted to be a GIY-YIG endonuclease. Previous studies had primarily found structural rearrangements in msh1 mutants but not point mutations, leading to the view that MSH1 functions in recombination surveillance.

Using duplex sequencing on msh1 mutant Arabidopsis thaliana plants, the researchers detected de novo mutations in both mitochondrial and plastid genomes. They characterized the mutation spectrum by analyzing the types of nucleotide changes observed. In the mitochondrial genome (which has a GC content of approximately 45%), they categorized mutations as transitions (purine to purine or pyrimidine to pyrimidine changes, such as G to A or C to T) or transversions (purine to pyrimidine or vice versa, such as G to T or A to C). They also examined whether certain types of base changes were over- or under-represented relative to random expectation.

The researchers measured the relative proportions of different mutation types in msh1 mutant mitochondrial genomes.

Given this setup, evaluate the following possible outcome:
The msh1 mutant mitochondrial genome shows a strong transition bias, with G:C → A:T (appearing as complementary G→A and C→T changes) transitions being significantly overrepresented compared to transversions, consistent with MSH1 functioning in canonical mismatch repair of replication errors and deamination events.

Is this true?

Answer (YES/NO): NO